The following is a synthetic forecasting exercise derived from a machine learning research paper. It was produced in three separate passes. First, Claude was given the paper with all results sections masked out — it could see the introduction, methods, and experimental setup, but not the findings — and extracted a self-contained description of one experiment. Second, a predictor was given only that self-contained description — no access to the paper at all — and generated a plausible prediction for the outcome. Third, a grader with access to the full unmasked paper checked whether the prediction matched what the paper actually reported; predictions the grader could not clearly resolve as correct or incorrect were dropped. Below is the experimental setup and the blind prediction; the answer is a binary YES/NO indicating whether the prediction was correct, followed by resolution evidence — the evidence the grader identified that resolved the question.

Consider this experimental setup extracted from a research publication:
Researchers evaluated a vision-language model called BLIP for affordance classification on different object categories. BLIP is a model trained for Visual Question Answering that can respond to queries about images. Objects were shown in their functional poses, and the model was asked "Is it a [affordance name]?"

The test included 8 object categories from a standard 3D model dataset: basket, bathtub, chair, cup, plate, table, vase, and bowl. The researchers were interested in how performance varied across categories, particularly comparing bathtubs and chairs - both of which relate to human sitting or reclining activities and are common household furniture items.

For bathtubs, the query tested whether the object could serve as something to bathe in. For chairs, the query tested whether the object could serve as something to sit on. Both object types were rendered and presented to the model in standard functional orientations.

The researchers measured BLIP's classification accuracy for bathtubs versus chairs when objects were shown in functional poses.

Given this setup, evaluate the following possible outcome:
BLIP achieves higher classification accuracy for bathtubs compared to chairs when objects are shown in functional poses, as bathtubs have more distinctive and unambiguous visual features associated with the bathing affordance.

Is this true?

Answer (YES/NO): NO